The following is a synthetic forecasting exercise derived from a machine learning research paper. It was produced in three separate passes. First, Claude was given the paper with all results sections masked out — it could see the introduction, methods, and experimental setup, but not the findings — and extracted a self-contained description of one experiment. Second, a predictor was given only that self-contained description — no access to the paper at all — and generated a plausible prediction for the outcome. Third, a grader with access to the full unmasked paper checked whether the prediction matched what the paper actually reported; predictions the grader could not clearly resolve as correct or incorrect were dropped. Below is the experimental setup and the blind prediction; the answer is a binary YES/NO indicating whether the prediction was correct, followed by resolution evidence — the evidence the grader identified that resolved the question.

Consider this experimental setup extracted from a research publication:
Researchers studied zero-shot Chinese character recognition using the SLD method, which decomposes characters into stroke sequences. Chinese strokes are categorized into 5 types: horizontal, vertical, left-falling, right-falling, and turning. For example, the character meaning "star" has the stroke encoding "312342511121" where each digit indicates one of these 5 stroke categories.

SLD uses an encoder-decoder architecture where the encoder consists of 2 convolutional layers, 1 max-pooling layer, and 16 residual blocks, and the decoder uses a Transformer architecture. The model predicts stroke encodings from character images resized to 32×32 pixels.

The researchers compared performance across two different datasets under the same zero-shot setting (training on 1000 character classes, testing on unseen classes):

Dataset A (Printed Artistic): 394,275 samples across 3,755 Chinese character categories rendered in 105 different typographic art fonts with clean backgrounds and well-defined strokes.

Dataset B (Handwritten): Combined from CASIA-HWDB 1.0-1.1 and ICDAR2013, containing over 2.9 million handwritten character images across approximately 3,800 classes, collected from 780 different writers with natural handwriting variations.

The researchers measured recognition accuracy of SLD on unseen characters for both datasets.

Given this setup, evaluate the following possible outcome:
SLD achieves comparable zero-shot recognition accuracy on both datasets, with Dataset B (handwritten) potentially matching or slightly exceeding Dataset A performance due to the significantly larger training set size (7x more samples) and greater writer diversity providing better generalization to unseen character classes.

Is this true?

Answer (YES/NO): NO